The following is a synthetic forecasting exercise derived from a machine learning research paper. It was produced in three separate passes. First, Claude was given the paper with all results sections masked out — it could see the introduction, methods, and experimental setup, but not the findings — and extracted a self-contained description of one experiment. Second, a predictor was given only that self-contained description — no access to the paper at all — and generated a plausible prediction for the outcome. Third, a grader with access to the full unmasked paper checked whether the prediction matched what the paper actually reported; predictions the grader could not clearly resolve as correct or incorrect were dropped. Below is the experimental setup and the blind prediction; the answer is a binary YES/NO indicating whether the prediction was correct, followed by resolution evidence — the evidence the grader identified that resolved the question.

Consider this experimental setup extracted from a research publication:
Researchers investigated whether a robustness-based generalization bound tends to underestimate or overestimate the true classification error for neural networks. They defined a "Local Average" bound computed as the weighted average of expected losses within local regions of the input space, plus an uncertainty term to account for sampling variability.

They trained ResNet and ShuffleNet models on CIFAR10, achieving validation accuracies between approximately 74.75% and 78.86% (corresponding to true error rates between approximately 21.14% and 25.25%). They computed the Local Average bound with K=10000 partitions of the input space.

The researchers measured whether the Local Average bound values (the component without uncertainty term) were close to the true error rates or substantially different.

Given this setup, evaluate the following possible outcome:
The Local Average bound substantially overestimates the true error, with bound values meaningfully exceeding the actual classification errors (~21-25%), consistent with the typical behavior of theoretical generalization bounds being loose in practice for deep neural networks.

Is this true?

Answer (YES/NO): NO